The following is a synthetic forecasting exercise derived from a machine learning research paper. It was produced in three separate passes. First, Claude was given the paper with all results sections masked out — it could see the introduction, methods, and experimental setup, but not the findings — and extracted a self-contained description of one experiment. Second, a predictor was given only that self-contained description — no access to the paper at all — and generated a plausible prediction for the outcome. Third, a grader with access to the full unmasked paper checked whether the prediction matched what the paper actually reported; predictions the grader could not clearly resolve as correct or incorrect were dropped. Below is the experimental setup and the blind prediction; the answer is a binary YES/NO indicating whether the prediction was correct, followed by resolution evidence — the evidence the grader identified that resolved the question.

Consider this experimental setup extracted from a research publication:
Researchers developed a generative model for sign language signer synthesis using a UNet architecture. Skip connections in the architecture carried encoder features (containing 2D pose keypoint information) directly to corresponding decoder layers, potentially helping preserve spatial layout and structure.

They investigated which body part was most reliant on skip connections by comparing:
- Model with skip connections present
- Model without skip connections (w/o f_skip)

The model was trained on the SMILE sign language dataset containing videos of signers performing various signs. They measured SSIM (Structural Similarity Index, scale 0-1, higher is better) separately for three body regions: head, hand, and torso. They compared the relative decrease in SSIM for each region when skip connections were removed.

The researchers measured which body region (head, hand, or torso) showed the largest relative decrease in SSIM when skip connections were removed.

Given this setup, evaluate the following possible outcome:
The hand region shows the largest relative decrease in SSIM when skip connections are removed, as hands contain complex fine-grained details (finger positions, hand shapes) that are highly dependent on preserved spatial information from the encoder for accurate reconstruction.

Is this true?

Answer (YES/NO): NO